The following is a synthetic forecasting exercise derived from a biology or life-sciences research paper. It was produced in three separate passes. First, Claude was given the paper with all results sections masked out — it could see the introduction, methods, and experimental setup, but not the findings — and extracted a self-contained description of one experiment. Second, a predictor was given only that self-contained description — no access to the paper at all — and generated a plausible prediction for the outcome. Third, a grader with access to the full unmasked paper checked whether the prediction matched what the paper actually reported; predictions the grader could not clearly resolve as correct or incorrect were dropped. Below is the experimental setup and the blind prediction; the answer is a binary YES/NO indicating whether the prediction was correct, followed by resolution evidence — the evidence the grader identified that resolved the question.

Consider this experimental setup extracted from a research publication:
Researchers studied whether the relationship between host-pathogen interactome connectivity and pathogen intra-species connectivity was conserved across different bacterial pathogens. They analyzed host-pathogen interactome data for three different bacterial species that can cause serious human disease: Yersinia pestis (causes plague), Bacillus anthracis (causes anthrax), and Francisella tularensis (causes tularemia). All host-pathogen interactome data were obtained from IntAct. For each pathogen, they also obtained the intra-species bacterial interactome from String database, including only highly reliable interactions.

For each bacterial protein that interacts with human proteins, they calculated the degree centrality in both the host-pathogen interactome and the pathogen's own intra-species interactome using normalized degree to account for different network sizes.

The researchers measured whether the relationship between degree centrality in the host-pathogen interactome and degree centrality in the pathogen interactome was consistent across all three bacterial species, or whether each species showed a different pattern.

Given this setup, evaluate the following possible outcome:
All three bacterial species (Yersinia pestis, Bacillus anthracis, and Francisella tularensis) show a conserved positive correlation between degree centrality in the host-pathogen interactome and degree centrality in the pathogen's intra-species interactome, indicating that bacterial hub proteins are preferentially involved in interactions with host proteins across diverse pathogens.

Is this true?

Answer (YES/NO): NO